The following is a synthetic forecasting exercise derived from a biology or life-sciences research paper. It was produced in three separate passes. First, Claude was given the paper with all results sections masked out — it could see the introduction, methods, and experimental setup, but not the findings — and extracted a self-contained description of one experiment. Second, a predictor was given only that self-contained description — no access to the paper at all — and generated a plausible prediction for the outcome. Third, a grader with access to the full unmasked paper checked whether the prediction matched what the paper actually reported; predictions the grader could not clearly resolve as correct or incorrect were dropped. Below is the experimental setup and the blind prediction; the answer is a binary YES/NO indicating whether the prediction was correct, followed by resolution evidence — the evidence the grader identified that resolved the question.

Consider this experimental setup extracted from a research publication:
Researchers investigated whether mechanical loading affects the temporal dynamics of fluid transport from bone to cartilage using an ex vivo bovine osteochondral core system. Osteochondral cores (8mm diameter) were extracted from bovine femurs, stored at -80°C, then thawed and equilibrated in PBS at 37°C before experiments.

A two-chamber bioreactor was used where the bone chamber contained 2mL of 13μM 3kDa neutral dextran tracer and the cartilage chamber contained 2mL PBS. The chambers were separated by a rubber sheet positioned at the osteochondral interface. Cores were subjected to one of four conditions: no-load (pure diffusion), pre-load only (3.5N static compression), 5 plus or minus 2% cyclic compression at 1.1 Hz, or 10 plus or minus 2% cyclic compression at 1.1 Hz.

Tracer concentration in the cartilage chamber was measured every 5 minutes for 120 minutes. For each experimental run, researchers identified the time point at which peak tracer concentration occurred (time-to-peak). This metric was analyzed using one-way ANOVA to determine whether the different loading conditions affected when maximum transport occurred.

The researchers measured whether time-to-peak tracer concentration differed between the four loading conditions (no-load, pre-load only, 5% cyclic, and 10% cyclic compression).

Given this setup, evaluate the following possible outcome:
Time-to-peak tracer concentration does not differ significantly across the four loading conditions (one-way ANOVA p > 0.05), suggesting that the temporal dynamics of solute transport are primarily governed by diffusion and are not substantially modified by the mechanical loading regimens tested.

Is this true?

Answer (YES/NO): NO